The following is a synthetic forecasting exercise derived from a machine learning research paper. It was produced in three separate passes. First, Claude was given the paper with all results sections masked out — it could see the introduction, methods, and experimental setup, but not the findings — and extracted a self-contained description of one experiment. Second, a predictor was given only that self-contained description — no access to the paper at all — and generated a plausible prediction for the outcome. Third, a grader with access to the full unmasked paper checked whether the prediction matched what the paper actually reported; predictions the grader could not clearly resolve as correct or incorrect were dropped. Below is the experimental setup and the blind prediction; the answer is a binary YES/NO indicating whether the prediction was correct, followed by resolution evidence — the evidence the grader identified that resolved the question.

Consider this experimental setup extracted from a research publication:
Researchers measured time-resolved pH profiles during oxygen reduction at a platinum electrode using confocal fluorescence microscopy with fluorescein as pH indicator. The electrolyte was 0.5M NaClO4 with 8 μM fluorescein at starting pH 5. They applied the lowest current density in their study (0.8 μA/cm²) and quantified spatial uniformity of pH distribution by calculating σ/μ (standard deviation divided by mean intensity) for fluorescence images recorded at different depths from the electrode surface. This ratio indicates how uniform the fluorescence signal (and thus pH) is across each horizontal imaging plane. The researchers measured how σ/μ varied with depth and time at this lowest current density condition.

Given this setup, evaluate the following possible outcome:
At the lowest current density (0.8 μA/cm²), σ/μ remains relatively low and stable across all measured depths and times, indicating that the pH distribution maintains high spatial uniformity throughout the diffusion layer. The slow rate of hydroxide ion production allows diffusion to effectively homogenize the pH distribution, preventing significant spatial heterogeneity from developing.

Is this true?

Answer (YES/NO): YES